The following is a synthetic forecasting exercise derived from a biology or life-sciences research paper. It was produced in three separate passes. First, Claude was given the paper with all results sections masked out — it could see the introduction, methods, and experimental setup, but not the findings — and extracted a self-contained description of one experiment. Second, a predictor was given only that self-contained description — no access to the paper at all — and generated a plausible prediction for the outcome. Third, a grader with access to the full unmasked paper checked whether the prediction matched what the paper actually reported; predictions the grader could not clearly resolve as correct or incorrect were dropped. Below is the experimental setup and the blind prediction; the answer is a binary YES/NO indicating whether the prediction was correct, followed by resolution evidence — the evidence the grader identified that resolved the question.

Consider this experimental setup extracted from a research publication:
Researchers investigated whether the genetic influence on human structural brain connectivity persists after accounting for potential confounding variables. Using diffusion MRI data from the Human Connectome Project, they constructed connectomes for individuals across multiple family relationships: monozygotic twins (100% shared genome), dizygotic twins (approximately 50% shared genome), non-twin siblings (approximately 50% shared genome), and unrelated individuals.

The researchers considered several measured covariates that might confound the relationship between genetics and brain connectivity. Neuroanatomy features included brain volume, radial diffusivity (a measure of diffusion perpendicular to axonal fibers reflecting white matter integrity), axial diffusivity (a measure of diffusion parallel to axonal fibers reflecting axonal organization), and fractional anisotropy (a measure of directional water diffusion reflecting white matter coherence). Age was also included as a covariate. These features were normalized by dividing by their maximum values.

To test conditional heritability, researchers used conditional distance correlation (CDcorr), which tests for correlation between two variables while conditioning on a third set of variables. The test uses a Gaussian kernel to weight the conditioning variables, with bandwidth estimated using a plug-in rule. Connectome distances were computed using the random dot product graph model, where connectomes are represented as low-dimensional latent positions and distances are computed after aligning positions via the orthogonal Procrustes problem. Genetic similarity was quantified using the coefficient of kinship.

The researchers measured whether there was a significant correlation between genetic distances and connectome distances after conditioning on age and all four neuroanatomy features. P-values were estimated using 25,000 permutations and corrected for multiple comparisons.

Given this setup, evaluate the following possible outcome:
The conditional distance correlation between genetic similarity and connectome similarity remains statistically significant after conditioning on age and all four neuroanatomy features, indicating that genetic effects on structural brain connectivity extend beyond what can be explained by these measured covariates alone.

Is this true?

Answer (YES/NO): YES